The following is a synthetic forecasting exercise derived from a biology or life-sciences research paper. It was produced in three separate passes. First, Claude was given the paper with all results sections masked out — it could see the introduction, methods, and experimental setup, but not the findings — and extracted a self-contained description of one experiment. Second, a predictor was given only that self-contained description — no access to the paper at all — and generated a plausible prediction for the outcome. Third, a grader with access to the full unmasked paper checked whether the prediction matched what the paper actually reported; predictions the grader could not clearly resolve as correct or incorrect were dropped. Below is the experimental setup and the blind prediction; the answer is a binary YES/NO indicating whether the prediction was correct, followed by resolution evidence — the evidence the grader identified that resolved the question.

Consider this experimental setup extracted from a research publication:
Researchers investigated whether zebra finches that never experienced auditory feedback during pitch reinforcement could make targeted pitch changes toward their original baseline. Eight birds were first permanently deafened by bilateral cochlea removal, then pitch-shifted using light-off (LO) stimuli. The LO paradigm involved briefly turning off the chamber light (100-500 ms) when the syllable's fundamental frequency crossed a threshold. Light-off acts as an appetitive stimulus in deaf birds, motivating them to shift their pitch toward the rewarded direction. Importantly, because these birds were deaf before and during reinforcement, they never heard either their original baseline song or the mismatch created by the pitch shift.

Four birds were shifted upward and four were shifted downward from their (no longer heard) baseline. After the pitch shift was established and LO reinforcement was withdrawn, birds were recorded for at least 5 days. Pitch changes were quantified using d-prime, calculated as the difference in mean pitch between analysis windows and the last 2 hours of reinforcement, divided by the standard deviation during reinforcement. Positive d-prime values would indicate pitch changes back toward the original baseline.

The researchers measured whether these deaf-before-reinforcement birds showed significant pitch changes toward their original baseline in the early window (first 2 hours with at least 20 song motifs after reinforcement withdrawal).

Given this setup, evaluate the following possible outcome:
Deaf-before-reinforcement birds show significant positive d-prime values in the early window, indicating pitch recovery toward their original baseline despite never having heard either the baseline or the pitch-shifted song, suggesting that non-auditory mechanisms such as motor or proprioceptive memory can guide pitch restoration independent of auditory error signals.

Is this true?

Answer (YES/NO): NO